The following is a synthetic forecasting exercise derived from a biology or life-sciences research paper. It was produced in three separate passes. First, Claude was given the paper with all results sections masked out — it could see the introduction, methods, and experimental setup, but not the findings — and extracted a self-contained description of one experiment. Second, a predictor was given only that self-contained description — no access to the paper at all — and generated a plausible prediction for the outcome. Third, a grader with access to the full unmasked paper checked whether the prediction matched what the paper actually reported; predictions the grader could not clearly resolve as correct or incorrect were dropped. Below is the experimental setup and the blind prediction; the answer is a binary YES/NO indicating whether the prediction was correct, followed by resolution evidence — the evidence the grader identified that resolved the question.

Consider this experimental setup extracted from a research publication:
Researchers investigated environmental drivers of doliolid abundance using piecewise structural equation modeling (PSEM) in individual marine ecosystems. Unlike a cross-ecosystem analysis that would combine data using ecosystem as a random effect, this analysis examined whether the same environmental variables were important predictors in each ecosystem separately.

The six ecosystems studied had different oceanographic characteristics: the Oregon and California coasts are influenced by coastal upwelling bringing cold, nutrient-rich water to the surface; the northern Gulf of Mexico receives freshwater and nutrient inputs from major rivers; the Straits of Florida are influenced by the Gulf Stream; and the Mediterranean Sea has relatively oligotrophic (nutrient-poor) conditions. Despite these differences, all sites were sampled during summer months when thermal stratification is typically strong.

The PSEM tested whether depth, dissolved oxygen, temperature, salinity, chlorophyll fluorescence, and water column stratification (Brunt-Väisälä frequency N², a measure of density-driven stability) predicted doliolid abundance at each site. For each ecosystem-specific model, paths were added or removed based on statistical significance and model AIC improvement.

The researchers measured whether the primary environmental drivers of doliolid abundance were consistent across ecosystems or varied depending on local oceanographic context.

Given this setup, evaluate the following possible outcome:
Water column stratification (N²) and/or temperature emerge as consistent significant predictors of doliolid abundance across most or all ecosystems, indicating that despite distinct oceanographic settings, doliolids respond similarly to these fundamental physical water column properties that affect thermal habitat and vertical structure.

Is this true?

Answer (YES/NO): NO